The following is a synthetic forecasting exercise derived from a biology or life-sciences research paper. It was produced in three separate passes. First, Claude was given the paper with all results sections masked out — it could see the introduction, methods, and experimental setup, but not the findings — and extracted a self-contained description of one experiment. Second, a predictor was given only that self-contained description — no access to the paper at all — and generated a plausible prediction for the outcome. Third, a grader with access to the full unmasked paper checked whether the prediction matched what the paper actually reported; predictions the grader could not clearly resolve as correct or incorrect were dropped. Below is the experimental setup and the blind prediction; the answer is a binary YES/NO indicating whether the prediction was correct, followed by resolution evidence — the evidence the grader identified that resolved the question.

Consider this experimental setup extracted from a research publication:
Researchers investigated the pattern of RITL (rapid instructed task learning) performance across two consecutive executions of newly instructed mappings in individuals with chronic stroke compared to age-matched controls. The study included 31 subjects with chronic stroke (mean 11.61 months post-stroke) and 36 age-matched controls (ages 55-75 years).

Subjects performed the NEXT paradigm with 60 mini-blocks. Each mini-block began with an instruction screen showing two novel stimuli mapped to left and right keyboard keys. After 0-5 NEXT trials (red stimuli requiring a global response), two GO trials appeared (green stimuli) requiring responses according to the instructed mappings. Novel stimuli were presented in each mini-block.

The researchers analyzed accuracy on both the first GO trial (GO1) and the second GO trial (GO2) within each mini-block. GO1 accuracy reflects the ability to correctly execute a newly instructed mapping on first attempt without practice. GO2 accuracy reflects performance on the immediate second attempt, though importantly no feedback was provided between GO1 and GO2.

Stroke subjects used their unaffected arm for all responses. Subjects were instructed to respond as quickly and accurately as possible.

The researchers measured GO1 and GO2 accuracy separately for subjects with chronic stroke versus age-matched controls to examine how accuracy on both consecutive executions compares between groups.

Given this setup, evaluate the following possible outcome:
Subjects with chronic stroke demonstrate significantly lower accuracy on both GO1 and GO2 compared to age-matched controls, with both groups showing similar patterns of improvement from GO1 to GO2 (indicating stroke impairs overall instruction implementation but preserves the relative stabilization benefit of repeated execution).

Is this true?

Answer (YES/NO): NO